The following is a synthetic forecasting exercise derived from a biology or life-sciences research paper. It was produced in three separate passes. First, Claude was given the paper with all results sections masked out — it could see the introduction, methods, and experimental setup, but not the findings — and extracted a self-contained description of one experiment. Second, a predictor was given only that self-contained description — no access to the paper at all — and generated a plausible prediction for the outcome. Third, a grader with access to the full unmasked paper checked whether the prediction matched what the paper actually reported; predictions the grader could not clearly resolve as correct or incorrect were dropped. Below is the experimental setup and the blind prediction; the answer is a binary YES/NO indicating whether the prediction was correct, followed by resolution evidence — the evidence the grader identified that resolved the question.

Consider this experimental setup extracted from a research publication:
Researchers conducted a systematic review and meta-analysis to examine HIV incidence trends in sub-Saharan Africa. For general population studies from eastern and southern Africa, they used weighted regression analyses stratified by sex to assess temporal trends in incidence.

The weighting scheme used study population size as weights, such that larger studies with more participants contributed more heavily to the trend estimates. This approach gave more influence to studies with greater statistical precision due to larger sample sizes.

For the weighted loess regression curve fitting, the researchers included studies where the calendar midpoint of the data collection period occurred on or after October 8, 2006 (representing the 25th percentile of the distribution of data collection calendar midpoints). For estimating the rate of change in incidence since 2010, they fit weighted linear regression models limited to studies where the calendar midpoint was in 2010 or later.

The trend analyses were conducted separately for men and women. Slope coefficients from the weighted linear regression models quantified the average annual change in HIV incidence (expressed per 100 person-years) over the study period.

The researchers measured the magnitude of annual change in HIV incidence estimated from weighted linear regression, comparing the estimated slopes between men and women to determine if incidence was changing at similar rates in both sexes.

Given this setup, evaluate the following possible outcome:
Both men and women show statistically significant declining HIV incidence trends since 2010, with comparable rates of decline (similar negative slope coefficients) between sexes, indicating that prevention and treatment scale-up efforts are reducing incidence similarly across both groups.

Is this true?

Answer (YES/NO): NO